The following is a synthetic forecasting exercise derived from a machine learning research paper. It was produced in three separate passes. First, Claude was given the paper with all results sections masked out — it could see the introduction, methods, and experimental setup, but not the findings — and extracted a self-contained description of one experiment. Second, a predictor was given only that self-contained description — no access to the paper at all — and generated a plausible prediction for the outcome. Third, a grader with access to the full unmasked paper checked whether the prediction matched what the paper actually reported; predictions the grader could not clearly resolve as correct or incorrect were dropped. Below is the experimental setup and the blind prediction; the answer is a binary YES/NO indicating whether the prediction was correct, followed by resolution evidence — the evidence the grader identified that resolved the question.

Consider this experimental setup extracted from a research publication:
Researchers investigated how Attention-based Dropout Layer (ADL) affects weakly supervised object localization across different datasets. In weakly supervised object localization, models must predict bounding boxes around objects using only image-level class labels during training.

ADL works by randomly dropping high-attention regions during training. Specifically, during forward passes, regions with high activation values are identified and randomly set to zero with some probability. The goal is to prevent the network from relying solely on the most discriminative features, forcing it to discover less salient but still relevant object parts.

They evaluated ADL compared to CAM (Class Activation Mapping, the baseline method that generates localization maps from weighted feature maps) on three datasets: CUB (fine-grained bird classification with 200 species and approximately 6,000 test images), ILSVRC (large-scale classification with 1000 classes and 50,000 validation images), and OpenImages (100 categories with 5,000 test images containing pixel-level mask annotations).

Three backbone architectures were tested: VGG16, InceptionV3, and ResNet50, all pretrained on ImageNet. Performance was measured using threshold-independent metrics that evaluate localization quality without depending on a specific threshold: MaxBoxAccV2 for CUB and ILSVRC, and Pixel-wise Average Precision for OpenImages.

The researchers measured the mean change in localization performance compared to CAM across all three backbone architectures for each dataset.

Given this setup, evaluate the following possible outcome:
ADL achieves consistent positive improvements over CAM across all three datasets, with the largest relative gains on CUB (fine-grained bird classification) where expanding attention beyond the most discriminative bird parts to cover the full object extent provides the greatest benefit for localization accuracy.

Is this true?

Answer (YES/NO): NO